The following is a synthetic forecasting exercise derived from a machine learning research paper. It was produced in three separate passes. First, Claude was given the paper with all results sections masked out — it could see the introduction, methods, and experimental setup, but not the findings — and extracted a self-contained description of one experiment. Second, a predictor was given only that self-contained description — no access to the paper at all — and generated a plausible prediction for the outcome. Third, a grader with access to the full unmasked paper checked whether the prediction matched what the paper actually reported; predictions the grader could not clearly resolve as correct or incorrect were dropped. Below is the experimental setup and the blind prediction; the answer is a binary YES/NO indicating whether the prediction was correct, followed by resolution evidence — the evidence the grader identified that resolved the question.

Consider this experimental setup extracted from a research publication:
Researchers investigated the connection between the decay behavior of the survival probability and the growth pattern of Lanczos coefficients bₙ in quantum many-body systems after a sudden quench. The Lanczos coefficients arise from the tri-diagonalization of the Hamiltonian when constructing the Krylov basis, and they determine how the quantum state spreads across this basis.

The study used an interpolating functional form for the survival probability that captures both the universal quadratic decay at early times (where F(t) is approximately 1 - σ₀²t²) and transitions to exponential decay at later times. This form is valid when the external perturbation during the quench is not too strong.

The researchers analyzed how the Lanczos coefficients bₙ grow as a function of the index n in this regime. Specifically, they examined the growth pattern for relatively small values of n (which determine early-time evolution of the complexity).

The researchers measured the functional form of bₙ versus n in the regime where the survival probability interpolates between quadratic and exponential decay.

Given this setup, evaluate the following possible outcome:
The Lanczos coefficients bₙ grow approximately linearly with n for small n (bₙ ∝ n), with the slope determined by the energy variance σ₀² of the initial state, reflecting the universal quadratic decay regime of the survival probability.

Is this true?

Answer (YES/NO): YES